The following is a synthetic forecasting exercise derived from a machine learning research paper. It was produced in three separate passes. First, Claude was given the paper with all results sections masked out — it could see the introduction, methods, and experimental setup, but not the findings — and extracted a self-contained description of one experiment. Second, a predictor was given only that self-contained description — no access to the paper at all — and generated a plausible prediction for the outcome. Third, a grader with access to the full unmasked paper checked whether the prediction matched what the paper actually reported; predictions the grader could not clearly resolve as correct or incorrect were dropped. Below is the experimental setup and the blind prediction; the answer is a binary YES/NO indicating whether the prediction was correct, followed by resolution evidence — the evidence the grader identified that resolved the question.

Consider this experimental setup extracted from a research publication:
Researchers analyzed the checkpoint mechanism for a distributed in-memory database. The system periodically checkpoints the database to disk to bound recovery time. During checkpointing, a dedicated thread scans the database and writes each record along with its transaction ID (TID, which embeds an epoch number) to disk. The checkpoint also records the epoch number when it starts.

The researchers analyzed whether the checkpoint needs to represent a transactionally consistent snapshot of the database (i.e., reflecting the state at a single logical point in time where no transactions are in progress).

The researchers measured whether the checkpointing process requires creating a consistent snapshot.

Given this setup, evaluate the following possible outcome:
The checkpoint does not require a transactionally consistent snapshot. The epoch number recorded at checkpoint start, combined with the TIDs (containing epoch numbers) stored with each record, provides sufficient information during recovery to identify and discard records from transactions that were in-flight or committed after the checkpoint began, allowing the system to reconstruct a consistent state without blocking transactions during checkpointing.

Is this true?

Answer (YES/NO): YES